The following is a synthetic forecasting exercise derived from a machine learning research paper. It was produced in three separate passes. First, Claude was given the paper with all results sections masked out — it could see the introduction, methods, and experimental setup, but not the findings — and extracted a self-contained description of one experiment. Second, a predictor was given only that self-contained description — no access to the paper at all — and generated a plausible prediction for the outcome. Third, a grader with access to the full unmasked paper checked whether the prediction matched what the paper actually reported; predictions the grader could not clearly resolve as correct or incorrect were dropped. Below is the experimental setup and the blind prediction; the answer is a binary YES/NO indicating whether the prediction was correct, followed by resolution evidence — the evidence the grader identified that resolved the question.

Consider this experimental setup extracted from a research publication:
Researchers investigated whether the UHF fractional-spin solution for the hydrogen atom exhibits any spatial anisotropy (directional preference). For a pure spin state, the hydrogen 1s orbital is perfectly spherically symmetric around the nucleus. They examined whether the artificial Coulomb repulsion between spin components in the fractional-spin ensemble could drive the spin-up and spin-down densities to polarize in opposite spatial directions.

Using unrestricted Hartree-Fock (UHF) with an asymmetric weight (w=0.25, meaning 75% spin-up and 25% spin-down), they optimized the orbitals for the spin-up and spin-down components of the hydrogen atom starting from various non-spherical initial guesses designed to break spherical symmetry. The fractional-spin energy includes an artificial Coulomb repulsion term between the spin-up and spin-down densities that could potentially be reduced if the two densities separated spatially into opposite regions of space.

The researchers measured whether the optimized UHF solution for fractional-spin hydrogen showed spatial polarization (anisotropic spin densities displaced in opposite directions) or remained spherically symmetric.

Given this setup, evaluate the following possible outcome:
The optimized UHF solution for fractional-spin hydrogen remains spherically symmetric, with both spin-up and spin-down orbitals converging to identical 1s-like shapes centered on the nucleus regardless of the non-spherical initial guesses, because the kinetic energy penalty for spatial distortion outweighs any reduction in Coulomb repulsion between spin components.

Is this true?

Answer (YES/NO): NO